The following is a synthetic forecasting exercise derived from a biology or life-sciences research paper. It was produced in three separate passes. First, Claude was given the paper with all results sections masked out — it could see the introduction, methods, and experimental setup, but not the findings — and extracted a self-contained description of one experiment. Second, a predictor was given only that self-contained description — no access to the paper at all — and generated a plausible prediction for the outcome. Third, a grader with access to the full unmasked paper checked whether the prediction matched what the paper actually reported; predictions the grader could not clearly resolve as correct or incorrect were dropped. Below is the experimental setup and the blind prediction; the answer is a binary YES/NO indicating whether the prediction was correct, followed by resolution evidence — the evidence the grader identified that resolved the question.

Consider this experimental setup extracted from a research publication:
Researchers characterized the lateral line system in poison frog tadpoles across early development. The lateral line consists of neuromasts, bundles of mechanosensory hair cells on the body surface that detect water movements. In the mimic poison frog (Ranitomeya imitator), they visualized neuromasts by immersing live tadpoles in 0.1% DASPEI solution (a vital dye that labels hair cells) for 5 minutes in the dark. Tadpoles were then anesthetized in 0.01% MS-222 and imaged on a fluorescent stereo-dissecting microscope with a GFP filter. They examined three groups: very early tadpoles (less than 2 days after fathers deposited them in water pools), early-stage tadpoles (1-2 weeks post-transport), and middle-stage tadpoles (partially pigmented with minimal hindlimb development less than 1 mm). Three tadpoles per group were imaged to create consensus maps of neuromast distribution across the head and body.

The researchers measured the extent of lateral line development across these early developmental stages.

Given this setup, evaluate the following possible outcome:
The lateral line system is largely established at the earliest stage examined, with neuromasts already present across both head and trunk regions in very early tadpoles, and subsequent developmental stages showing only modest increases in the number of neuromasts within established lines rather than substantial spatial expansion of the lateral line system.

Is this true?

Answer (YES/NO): NO